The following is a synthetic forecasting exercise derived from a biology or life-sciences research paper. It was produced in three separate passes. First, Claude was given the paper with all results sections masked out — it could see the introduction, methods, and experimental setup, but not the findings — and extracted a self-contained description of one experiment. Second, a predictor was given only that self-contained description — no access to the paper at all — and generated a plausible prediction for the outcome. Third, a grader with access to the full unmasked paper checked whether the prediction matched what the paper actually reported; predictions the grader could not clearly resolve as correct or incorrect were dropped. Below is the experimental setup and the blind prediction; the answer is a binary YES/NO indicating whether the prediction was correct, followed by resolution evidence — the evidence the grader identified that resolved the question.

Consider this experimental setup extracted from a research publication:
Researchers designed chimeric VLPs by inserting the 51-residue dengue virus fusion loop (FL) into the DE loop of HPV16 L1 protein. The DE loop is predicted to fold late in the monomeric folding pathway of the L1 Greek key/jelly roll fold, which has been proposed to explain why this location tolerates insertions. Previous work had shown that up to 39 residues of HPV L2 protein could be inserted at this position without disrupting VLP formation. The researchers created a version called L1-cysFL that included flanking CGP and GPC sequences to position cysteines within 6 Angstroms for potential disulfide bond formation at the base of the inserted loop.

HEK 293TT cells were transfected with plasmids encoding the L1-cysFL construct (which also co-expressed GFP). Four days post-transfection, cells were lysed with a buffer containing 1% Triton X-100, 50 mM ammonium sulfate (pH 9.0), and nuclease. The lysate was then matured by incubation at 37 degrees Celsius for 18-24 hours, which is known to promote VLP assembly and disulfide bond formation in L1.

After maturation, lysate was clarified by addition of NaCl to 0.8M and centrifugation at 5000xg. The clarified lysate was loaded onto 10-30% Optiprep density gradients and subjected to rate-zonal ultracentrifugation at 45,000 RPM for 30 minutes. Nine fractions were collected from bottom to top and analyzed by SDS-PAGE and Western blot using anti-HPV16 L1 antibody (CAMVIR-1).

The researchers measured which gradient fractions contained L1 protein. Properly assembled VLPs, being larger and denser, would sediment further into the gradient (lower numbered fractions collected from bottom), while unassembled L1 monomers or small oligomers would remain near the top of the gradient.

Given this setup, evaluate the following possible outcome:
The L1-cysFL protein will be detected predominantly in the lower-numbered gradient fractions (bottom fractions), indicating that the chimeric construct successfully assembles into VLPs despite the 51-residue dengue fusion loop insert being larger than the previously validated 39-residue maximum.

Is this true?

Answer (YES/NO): NO